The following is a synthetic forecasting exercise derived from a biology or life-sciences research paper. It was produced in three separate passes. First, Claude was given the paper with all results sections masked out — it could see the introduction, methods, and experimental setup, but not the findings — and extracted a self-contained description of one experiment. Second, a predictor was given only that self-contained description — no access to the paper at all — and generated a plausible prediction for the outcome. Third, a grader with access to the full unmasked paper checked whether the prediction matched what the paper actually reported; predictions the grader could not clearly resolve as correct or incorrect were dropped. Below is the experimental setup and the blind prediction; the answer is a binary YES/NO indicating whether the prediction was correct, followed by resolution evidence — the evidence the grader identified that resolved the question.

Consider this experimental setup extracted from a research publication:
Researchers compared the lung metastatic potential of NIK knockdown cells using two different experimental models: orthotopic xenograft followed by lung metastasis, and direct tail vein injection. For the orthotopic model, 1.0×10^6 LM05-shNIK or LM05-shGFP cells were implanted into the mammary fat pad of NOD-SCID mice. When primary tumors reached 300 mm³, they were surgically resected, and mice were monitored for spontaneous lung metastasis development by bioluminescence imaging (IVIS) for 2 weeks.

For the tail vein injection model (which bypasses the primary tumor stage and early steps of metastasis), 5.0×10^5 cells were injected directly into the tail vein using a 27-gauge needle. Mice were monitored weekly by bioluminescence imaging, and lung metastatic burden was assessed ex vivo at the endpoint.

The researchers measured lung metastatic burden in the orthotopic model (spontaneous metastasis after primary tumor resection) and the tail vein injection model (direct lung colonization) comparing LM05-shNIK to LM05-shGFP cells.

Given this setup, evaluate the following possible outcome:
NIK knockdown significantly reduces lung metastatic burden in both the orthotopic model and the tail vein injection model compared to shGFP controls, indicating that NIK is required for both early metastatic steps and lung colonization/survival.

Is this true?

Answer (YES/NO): NO